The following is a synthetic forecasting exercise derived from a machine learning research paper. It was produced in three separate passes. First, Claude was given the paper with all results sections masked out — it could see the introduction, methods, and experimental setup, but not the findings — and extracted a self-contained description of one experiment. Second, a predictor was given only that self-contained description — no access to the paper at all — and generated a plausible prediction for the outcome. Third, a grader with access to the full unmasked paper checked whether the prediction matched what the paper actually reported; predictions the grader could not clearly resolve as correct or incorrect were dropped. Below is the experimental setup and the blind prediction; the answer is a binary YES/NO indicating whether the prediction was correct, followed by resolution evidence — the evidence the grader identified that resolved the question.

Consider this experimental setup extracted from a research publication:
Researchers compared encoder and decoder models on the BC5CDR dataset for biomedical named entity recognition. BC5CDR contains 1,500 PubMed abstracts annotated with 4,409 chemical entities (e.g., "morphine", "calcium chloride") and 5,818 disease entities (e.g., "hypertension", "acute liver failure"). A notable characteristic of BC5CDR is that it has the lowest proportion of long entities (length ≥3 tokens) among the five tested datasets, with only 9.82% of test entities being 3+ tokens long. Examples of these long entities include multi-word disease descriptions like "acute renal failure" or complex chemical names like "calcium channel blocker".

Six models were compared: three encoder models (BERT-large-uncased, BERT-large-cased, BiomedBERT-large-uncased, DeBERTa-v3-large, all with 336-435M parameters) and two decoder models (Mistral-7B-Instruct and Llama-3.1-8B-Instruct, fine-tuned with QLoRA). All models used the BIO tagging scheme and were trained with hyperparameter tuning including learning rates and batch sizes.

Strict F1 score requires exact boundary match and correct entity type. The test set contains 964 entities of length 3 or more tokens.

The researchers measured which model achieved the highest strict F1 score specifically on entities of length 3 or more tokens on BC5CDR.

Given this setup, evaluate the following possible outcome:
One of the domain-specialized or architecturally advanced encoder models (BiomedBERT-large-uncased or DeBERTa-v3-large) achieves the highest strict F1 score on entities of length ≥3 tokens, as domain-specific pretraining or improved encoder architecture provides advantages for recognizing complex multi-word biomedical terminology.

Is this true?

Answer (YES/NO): YES